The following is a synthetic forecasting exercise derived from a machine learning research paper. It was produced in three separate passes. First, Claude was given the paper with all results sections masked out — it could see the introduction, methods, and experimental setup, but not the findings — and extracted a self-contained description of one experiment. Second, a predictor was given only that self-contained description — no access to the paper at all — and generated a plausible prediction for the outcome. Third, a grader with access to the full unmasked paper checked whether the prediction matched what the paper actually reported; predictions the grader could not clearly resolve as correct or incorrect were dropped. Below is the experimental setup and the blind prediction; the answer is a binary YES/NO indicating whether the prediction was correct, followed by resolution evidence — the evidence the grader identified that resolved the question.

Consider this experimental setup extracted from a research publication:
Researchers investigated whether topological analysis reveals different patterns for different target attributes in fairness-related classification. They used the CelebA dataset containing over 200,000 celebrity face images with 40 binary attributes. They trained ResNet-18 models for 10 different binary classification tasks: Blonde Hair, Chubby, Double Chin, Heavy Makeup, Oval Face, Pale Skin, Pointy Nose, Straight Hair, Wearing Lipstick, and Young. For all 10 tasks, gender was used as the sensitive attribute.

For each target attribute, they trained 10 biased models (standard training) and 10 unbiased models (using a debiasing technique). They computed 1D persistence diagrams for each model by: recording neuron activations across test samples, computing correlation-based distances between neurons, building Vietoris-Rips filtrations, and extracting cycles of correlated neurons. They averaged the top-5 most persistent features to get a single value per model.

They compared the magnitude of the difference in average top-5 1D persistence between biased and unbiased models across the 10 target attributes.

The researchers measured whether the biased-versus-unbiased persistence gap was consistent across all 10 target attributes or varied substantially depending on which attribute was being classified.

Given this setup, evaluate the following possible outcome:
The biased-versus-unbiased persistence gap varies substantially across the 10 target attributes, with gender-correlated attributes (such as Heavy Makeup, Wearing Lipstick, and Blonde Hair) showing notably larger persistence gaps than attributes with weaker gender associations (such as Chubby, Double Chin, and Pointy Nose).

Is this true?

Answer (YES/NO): NO